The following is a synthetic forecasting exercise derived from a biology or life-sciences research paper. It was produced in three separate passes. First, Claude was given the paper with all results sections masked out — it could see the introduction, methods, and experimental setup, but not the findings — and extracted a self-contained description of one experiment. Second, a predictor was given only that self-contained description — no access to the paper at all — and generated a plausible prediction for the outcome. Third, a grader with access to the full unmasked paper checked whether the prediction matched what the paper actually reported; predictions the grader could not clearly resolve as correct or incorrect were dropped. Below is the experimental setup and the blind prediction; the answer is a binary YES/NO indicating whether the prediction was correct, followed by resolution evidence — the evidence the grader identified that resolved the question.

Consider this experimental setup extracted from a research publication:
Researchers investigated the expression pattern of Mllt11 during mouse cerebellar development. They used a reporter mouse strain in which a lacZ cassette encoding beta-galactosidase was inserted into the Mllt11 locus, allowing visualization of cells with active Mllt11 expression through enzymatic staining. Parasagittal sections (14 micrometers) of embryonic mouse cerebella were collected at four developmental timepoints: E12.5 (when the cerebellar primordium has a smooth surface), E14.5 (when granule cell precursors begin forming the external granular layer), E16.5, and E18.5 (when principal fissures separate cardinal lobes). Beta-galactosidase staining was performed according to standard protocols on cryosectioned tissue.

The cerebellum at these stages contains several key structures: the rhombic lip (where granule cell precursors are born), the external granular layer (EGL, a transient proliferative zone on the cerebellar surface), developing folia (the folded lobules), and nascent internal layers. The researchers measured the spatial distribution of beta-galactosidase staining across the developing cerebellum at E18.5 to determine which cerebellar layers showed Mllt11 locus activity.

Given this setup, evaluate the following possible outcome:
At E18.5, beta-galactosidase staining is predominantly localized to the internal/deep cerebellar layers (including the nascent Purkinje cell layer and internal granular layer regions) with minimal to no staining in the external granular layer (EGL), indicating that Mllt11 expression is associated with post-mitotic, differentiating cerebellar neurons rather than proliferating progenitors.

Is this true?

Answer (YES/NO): NO